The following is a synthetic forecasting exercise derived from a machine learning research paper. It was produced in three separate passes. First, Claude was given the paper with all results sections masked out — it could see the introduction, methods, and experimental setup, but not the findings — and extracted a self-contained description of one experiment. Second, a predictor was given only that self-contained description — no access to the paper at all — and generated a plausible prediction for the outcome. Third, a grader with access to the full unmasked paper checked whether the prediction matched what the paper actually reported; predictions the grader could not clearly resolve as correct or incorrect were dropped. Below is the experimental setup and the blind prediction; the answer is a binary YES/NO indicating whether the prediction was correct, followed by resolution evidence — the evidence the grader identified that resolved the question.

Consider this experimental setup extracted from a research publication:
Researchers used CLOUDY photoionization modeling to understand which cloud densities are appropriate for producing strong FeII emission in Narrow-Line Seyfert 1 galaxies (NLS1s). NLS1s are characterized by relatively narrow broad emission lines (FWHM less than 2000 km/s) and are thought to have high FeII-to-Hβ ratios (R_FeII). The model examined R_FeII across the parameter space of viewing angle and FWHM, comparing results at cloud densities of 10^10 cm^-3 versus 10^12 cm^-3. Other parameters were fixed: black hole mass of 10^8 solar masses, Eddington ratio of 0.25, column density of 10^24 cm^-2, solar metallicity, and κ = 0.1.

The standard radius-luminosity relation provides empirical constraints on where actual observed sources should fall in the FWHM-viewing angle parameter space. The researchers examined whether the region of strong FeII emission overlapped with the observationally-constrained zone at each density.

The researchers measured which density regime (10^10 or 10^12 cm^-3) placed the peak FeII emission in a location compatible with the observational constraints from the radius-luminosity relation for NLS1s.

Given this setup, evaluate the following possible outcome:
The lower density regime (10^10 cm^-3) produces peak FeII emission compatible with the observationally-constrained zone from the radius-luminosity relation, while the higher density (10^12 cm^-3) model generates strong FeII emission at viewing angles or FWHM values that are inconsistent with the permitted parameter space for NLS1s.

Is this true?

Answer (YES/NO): NO